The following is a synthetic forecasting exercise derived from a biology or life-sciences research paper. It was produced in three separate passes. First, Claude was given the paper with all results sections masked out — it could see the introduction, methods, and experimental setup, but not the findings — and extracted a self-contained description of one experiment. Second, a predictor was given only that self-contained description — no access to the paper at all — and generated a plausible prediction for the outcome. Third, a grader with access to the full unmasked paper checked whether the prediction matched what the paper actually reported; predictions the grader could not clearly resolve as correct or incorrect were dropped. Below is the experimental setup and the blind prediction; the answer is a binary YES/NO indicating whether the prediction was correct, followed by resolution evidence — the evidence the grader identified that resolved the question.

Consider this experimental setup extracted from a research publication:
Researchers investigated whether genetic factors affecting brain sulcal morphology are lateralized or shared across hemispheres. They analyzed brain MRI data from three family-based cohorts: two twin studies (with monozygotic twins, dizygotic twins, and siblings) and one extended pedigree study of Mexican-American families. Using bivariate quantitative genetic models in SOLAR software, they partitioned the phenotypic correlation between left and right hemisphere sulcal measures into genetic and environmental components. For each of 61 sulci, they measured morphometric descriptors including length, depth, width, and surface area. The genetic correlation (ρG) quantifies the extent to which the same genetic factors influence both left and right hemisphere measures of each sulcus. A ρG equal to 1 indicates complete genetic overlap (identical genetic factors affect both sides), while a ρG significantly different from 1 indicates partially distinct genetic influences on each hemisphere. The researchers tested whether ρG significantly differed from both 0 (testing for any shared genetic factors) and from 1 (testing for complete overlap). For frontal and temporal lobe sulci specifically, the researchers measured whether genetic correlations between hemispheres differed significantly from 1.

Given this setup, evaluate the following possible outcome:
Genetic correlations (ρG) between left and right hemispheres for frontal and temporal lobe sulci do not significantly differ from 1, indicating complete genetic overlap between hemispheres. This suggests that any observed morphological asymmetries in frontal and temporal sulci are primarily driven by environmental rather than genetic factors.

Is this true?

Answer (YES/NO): NO